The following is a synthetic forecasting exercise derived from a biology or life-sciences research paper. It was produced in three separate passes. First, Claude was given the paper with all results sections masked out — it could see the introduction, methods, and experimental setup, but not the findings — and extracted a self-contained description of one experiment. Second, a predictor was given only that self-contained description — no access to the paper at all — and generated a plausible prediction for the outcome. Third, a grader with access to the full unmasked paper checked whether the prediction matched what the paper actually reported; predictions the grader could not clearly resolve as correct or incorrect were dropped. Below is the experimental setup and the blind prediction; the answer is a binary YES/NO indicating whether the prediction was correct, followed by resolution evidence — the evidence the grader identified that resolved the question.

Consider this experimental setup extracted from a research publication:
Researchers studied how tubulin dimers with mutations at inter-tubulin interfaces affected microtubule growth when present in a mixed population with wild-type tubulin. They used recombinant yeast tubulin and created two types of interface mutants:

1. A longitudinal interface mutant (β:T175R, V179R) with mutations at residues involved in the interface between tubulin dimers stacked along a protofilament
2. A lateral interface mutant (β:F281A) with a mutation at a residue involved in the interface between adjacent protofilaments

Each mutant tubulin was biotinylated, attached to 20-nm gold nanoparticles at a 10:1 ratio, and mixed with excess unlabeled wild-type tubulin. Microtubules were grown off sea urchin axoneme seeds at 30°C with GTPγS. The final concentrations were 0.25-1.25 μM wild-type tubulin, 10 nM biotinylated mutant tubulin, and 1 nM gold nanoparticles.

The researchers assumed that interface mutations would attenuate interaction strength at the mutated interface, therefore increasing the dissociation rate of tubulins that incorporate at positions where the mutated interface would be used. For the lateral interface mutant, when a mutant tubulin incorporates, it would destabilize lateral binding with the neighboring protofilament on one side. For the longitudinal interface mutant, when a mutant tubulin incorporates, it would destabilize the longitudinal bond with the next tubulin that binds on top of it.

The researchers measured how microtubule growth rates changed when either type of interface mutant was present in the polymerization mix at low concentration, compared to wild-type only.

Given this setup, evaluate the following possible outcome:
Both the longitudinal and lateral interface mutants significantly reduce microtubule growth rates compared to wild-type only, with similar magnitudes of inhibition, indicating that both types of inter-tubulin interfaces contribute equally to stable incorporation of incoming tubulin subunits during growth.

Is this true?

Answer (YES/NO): NO